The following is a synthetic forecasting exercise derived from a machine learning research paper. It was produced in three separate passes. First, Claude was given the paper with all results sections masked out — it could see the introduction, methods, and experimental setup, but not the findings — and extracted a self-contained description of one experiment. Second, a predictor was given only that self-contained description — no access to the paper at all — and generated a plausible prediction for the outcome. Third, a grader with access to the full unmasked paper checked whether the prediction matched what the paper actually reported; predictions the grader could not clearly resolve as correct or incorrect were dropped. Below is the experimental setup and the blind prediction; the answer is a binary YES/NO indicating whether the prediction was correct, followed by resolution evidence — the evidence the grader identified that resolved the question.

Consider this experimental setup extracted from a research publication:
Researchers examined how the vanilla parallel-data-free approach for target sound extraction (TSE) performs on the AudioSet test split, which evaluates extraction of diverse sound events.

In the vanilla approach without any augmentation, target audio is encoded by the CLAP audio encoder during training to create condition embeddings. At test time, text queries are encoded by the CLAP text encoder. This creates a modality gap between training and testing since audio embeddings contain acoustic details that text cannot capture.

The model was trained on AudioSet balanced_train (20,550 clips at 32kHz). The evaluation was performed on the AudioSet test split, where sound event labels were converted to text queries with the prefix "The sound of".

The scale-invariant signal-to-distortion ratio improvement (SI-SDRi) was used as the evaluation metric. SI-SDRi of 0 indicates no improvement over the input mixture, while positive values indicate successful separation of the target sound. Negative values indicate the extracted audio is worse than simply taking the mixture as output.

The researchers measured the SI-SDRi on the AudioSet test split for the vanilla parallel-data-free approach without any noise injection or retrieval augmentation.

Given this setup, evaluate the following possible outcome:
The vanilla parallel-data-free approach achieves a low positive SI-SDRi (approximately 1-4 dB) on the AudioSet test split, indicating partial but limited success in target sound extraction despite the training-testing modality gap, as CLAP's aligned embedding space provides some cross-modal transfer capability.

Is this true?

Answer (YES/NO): NO